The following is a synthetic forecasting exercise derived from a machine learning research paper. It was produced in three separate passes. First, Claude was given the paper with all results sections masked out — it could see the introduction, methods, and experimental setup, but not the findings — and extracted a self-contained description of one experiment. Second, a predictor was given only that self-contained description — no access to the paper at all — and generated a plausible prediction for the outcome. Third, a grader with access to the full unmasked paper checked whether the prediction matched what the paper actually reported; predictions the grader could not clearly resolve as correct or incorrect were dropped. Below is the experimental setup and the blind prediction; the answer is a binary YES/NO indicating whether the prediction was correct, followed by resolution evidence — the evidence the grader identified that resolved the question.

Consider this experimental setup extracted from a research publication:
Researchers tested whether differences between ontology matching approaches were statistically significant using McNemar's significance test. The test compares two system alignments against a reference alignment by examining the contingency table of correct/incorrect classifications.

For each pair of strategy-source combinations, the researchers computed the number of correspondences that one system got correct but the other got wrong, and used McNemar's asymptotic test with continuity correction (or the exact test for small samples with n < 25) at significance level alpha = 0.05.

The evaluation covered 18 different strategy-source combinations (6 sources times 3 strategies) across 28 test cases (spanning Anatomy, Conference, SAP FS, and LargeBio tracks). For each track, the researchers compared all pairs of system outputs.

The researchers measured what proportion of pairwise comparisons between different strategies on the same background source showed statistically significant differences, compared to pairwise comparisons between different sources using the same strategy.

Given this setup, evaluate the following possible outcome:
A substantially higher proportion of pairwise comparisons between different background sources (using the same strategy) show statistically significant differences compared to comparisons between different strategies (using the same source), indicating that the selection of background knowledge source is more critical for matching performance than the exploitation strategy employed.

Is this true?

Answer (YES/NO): NO